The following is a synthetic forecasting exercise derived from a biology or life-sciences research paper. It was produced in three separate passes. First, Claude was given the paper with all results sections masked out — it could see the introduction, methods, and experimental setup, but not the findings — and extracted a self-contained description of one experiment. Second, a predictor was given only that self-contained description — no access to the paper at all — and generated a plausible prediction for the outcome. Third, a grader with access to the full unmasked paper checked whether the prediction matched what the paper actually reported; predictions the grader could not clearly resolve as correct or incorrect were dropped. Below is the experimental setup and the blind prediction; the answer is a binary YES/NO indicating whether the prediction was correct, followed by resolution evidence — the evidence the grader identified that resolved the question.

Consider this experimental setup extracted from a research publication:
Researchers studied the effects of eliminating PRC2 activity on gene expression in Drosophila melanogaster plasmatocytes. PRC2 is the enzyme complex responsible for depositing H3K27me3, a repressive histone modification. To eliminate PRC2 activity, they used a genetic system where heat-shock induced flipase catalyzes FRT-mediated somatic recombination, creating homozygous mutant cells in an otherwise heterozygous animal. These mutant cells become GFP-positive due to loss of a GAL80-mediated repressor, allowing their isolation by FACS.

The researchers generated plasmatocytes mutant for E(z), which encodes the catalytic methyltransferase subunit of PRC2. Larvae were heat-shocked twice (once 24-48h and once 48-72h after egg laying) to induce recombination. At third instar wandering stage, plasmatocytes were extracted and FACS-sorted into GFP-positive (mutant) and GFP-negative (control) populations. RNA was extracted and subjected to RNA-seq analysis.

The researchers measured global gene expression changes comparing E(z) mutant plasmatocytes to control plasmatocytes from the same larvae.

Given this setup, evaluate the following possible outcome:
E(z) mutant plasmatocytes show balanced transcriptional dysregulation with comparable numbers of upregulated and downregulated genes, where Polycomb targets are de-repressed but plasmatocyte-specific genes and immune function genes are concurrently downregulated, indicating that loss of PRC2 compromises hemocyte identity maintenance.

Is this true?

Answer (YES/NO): NO